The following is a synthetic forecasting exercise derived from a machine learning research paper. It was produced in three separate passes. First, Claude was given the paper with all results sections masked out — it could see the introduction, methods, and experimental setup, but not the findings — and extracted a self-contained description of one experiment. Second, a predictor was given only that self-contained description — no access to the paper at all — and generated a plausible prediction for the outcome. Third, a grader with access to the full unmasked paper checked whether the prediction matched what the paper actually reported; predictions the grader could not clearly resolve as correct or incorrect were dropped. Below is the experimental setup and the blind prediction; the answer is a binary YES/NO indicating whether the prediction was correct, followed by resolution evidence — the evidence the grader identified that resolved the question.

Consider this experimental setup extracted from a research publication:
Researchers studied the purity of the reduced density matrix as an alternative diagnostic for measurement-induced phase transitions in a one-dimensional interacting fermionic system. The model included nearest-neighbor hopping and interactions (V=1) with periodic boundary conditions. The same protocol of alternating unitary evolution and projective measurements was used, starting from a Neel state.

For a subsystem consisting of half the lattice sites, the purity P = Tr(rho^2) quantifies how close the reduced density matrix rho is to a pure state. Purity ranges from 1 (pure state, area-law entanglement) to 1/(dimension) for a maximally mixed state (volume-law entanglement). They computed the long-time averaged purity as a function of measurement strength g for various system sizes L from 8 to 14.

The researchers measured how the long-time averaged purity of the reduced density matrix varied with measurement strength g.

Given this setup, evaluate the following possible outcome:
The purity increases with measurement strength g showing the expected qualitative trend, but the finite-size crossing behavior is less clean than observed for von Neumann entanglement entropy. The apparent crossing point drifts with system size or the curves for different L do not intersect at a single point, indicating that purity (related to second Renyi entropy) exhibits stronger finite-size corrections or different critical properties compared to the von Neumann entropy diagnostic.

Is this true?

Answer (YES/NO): NO